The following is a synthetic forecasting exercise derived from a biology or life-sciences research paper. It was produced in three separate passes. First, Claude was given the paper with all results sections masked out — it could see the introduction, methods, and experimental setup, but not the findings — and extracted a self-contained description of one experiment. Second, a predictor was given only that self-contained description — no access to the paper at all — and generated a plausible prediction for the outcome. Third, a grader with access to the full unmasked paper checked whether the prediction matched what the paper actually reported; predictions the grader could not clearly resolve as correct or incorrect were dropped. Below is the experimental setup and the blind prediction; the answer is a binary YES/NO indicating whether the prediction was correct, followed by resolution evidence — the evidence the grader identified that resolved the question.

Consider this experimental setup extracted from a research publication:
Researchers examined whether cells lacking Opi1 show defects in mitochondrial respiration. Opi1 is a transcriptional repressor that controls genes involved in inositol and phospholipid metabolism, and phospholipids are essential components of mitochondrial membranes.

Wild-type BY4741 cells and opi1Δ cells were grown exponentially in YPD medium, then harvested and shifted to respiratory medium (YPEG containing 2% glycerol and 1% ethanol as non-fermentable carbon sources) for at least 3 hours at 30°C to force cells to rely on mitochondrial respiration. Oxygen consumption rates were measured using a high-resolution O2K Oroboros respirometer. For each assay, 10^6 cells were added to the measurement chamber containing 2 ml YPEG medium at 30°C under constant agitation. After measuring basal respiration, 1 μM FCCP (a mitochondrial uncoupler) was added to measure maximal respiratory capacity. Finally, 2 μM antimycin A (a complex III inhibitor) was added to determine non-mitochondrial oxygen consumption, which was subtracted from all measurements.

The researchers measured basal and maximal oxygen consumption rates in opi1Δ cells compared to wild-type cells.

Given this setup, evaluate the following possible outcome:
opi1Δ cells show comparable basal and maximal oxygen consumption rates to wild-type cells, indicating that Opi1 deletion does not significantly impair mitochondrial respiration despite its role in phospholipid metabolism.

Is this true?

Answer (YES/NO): NO